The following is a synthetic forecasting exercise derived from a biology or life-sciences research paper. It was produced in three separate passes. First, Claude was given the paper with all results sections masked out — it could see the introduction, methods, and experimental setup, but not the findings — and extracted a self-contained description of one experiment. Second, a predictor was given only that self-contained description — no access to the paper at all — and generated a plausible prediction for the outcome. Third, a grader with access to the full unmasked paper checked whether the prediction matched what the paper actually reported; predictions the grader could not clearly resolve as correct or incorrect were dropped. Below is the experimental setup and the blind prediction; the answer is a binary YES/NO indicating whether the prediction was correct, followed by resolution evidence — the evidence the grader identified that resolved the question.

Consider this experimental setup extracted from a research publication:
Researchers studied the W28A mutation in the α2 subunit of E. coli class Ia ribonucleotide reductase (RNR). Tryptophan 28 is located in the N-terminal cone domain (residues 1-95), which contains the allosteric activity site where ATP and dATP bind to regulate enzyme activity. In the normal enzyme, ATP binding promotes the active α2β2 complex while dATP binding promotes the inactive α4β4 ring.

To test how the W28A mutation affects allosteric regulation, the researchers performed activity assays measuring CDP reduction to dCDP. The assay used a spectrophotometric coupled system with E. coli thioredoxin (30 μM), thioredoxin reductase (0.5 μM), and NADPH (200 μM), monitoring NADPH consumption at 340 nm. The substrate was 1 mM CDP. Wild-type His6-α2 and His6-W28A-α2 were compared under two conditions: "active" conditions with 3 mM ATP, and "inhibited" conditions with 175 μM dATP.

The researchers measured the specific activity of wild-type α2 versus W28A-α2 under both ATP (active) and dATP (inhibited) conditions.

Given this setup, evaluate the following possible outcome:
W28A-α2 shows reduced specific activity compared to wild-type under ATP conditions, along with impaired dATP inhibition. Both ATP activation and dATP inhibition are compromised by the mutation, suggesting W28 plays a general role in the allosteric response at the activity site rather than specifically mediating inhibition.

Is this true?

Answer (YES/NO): NO